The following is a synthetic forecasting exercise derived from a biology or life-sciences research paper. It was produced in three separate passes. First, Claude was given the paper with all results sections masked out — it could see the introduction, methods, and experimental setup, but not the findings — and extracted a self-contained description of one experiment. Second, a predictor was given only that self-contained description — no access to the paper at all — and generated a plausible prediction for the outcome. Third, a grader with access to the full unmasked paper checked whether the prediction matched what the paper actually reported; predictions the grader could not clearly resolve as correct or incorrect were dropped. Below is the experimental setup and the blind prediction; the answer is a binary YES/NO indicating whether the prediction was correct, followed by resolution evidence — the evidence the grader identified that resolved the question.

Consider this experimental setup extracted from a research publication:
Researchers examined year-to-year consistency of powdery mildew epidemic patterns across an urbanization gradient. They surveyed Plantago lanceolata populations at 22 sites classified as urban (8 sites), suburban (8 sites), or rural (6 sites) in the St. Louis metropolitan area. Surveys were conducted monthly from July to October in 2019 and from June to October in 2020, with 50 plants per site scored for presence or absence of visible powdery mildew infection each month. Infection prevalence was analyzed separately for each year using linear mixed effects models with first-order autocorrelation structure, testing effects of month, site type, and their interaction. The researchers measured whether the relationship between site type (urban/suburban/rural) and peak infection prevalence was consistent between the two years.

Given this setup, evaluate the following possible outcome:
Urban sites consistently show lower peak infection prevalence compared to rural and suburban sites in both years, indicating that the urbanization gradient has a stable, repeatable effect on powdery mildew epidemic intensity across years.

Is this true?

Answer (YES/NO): NO